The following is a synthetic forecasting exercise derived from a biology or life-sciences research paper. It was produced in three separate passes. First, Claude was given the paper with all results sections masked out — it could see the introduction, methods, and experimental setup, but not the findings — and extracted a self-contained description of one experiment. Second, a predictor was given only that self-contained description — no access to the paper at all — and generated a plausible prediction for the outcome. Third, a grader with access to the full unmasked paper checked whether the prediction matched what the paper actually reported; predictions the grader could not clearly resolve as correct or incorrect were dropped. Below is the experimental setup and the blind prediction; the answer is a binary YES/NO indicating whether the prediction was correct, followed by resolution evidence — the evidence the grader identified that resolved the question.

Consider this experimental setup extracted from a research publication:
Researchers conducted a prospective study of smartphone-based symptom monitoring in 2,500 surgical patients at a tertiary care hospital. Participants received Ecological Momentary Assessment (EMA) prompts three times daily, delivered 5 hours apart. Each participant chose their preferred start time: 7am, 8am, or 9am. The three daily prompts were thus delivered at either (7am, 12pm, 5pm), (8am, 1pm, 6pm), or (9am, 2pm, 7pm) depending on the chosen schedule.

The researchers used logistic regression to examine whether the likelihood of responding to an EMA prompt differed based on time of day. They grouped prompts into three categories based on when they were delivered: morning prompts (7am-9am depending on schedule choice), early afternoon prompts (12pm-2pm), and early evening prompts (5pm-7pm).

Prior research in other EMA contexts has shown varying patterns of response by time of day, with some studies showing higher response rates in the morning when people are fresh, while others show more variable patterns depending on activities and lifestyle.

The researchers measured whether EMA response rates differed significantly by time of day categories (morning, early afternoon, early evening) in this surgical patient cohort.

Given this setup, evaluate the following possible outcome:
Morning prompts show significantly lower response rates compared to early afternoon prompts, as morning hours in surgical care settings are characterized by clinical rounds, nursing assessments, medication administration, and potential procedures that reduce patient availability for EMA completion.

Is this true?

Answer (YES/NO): YES